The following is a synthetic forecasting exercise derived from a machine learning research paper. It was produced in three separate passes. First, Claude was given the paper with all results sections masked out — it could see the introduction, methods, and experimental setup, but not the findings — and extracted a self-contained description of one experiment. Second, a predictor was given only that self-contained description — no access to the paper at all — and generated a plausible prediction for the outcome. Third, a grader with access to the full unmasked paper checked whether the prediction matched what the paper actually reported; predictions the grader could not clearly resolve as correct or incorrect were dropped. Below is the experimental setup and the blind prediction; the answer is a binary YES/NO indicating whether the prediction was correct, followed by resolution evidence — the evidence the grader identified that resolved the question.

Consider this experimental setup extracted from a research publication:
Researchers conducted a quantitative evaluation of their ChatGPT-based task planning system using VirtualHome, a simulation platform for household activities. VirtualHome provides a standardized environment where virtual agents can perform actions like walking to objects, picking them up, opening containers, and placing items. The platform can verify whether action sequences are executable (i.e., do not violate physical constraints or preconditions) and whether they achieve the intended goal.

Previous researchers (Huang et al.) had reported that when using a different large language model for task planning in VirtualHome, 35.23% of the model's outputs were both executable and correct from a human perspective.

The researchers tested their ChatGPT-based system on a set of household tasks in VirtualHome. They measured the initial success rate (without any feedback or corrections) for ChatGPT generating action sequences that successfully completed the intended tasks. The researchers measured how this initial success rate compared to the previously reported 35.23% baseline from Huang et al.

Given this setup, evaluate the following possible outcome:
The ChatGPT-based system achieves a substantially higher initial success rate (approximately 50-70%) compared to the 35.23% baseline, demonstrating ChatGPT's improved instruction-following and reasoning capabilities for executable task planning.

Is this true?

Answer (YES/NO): NO